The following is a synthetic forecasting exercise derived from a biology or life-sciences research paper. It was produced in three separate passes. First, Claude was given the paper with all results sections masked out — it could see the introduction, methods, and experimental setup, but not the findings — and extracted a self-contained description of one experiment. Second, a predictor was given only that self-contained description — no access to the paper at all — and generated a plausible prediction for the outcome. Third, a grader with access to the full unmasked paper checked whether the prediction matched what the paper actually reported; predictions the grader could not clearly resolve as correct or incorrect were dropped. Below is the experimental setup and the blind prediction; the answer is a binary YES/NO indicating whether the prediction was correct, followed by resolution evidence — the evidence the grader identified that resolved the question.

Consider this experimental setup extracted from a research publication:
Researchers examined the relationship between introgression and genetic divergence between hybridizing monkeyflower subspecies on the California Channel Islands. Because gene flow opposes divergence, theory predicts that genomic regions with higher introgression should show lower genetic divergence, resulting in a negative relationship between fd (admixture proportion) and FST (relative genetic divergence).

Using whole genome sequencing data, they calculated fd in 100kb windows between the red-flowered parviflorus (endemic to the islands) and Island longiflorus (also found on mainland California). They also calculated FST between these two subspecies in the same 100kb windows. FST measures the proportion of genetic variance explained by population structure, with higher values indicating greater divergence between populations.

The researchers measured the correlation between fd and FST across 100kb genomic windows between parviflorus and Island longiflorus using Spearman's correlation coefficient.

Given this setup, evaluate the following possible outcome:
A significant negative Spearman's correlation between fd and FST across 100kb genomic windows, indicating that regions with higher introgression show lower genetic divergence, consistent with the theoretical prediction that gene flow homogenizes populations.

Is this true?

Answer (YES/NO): YES